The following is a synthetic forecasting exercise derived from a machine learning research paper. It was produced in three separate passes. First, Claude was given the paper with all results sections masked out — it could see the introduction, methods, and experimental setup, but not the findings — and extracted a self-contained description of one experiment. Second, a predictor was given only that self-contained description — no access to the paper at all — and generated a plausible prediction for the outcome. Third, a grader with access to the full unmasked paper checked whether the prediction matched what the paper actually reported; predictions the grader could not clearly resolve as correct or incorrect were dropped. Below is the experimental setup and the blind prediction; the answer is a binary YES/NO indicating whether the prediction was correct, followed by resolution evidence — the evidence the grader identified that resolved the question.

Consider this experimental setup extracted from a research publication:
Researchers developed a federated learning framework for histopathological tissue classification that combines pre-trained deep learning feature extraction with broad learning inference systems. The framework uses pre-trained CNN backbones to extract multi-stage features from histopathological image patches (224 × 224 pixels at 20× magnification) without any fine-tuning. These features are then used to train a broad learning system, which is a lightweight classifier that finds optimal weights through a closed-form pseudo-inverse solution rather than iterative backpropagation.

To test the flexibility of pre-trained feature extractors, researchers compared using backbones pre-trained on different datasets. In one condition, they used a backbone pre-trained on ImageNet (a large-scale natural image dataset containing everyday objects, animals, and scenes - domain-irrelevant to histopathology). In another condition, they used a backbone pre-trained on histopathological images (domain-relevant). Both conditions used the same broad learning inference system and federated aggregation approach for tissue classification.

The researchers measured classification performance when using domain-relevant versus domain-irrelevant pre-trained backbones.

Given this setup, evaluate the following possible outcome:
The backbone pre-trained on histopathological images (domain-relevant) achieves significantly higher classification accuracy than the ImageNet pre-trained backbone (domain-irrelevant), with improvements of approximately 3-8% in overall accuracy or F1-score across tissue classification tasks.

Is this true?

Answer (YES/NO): NO